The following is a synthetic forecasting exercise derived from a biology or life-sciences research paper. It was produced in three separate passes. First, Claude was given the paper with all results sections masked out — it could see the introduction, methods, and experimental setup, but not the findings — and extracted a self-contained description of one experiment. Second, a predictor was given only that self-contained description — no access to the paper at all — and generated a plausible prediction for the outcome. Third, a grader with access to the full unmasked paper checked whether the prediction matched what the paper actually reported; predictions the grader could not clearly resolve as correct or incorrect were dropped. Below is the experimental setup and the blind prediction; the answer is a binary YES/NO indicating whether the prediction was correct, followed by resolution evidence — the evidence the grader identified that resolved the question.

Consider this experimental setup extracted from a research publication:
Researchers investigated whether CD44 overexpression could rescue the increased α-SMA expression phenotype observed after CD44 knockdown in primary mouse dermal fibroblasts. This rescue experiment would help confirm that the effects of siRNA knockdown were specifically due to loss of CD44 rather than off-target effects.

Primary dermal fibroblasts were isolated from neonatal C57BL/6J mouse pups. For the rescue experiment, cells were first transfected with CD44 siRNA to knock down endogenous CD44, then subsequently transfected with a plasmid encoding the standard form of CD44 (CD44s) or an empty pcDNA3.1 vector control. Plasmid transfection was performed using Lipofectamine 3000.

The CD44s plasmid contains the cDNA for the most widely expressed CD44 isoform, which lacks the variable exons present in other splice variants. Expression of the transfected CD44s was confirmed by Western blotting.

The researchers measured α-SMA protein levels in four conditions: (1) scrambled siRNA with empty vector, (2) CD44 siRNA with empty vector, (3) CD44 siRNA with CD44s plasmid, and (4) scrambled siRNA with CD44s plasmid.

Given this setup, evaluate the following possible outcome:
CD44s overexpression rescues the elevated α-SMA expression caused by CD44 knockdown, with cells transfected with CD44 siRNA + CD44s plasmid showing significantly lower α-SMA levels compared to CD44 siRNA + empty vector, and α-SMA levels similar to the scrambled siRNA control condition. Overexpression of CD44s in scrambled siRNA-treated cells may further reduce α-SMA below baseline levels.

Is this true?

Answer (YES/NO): YES